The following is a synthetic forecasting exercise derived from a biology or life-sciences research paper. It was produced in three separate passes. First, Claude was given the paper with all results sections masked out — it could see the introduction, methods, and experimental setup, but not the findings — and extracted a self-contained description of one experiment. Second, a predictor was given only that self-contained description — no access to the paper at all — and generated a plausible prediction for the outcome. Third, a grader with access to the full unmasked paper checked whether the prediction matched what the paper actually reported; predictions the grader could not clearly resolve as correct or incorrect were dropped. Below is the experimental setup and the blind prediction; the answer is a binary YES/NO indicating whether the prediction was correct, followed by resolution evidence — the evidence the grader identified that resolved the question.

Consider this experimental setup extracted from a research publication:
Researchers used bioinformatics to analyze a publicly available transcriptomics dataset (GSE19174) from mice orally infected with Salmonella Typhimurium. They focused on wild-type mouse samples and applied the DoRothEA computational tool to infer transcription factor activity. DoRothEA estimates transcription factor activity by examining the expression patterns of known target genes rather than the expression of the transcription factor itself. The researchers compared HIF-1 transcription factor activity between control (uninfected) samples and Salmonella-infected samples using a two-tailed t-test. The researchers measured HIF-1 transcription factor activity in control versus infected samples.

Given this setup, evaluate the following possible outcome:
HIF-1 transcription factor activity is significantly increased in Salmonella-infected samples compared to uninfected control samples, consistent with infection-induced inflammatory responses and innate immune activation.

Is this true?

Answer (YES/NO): YES